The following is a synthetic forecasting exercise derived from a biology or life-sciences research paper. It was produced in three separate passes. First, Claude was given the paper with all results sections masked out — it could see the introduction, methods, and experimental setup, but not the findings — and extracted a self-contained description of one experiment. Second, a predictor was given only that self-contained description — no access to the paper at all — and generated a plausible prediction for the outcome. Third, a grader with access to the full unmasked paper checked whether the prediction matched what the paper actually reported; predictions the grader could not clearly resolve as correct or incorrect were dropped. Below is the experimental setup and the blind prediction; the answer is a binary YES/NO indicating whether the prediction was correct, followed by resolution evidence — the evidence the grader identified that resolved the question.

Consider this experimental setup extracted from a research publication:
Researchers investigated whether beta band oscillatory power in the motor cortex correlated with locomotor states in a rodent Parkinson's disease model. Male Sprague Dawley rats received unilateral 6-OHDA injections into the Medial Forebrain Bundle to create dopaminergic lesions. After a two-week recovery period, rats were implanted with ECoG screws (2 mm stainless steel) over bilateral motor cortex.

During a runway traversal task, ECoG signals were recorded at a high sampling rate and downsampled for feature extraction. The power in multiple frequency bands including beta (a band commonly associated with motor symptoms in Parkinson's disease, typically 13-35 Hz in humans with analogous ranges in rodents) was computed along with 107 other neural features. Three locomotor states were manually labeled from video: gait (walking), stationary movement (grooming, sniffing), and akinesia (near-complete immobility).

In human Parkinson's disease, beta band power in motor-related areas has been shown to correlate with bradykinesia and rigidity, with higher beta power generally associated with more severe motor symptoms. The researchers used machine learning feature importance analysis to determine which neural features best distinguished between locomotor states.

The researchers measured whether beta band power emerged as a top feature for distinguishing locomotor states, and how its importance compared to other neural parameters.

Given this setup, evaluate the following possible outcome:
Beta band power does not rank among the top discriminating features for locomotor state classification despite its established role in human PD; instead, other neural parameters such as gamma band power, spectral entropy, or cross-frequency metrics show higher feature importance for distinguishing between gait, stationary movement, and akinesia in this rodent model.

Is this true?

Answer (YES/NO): NO